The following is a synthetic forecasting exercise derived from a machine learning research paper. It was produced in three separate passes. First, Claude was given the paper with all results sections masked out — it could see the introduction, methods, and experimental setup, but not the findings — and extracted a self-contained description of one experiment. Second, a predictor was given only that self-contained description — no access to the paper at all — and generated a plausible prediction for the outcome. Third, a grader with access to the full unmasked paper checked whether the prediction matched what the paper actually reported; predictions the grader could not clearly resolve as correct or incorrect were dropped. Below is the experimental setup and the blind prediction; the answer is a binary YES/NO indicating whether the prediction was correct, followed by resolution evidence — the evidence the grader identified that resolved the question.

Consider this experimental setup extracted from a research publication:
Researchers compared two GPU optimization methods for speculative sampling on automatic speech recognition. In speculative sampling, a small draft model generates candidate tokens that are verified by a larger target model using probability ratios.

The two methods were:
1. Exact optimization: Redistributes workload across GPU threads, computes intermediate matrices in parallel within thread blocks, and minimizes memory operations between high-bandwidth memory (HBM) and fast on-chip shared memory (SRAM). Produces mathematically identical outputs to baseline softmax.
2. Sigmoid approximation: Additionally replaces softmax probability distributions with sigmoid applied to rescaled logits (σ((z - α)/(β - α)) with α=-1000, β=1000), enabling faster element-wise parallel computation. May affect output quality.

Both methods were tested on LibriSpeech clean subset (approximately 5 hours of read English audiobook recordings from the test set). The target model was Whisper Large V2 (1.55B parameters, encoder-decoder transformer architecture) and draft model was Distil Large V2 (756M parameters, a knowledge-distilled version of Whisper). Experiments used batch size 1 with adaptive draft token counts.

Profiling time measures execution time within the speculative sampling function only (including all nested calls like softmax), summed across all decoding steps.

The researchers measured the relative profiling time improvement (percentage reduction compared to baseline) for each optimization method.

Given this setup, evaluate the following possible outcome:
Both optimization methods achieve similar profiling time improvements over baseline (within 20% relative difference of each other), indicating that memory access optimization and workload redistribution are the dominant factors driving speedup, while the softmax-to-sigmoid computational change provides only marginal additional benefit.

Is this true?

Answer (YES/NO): NO